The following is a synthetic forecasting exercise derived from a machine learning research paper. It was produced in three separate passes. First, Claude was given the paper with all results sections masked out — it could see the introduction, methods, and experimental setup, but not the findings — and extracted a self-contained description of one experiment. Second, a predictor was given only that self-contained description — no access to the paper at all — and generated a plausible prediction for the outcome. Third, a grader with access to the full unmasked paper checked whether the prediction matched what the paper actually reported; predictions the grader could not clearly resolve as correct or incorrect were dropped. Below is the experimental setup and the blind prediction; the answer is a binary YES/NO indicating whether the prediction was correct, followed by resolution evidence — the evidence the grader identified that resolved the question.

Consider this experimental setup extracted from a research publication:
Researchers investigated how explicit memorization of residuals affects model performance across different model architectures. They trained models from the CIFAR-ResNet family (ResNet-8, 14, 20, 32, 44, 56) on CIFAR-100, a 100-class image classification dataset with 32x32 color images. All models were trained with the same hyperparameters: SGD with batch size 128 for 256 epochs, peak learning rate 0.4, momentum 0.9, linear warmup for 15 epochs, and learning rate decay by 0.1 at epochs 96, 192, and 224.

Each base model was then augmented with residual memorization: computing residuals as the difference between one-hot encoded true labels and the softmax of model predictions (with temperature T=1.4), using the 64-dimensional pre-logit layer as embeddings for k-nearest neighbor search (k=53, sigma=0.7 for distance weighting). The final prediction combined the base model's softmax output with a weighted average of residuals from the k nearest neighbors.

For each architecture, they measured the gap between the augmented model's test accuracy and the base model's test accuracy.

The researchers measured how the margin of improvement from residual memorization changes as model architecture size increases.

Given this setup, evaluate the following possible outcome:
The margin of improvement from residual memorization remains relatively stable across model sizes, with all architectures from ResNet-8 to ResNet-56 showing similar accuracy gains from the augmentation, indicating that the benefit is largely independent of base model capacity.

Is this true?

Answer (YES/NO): NO